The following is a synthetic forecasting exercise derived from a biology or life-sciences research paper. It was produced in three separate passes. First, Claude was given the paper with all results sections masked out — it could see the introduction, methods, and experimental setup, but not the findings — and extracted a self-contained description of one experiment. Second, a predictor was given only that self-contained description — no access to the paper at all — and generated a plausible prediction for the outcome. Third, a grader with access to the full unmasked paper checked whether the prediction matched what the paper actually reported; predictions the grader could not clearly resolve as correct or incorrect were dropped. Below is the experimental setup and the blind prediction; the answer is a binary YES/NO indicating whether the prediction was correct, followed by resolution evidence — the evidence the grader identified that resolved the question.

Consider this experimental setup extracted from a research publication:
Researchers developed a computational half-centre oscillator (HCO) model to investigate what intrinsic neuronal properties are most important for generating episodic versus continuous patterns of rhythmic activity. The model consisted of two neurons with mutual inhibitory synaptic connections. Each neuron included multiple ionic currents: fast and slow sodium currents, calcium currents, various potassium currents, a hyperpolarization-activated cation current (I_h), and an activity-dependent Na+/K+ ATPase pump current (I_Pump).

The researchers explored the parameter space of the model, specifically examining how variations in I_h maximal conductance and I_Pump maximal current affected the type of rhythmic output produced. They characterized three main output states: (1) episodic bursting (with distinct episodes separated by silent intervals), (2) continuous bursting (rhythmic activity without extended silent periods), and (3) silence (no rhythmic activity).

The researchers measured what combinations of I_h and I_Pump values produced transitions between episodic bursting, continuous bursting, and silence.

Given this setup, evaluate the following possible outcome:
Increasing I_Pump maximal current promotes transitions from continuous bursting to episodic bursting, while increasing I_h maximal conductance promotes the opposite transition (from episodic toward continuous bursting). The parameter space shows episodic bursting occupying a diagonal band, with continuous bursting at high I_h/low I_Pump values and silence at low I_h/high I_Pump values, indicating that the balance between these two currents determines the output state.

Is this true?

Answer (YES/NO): NO